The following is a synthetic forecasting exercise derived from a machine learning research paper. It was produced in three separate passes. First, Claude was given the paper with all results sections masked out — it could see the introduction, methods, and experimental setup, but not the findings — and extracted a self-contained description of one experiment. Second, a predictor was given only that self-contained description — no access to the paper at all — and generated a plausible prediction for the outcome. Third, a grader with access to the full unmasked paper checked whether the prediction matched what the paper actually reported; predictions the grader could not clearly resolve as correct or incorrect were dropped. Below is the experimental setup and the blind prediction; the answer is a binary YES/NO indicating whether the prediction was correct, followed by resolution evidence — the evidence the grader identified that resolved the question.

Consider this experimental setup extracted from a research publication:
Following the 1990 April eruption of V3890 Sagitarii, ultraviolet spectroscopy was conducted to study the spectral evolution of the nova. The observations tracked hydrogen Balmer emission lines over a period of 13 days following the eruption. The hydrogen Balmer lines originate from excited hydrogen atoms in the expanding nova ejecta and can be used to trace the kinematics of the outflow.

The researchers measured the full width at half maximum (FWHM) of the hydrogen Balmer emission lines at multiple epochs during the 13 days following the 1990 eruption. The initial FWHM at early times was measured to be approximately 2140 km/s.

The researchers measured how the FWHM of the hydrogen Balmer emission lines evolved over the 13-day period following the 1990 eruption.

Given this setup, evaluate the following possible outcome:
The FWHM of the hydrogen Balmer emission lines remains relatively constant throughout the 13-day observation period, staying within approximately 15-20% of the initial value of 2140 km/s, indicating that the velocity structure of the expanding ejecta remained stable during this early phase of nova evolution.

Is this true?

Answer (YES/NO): NO